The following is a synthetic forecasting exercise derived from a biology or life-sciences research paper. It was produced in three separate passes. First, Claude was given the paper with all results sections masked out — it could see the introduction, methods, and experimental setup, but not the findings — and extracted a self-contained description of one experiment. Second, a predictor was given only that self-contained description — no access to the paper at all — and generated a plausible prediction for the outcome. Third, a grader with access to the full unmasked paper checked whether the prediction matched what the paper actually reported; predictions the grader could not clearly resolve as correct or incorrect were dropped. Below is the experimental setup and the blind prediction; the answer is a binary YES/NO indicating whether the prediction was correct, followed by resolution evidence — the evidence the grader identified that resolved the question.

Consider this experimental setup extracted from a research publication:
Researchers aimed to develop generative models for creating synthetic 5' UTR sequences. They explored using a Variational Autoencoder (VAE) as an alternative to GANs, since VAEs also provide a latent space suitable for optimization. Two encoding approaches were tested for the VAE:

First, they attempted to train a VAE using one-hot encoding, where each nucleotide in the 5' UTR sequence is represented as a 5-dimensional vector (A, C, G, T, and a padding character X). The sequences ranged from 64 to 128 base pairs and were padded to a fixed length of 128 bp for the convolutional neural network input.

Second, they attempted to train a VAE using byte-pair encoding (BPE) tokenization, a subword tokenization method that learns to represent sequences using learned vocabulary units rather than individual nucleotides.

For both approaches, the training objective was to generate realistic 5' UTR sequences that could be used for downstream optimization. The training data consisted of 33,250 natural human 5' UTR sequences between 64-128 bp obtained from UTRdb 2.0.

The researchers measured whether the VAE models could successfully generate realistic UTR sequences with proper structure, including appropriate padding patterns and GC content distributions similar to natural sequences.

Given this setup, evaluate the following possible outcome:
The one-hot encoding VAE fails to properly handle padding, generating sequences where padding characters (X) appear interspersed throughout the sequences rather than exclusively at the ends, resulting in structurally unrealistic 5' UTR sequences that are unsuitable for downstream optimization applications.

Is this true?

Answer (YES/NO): NO